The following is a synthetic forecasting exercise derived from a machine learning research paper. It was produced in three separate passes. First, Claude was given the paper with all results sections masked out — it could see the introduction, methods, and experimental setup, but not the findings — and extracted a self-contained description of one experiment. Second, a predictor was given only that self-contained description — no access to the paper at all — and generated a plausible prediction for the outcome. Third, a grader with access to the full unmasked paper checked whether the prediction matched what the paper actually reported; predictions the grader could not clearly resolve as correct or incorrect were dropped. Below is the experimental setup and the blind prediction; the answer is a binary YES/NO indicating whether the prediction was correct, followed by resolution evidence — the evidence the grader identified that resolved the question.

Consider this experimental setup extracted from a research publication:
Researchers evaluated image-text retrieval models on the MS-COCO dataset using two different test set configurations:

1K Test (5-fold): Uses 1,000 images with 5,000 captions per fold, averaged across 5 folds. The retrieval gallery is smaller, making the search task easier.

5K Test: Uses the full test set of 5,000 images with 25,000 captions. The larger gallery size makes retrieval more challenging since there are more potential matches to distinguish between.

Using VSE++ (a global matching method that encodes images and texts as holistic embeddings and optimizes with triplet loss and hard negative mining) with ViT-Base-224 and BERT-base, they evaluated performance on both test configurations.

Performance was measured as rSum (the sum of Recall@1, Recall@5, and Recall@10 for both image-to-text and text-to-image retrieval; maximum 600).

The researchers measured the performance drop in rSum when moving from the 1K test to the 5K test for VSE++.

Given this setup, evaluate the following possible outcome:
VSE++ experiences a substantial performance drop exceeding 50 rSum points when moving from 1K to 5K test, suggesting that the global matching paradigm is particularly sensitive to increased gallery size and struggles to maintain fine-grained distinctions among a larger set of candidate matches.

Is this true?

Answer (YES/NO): YES